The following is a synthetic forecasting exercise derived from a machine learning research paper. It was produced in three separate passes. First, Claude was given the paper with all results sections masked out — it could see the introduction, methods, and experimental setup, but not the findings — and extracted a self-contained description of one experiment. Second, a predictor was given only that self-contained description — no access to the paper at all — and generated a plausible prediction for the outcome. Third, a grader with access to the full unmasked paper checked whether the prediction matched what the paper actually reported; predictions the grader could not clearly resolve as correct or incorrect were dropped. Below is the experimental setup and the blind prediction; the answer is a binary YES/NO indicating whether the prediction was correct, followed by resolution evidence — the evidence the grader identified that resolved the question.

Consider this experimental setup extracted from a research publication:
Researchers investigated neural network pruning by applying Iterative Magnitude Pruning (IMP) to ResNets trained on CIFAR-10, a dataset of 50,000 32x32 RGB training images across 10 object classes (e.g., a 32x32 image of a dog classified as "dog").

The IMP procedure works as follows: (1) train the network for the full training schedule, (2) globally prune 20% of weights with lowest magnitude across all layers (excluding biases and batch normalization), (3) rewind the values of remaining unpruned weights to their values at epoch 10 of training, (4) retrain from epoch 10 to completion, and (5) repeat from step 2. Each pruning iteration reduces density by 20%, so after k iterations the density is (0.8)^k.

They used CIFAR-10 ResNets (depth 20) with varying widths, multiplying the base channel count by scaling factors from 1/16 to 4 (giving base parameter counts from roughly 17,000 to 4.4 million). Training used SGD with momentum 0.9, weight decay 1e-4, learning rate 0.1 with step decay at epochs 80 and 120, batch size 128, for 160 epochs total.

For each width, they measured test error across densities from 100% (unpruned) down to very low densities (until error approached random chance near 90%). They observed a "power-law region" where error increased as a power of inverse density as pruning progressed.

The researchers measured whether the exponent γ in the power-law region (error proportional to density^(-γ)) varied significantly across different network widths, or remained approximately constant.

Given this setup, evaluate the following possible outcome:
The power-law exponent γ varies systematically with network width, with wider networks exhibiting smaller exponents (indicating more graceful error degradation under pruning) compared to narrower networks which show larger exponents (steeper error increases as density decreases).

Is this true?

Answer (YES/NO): NO